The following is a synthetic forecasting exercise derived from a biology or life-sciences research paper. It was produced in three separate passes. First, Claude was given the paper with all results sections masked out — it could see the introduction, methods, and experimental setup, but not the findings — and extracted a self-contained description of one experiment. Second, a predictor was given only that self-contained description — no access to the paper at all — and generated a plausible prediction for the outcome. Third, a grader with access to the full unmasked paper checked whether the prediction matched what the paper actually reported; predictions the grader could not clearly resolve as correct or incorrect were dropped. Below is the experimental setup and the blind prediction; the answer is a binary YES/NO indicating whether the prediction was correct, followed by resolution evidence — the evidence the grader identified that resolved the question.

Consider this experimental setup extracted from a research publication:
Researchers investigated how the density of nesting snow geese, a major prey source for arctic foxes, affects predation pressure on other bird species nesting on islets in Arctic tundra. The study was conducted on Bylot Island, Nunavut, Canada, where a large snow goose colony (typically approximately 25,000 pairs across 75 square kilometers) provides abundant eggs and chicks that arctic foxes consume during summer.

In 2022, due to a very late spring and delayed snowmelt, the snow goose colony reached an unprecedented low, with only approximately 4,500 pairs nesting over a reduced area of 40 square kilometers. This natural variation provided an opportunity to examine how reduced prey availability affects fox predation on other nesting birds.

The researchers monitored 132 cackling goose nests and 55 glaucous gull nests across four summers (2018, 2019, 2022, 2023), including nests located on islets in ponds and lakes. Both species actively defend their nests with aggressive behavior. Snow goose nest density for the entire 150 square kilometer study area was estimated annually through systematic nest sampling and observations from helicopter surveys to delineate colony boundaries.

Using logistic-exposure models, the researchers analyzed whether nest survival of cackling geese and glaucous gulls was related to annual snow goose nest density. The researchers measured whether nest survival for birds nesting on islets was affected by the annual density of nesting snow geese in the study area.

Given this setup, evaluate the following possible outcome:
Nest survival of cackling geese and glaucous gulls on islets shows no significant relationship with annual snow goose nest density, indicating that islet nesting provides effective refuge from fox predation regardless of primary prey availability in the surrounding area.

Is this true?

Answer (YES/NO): NO